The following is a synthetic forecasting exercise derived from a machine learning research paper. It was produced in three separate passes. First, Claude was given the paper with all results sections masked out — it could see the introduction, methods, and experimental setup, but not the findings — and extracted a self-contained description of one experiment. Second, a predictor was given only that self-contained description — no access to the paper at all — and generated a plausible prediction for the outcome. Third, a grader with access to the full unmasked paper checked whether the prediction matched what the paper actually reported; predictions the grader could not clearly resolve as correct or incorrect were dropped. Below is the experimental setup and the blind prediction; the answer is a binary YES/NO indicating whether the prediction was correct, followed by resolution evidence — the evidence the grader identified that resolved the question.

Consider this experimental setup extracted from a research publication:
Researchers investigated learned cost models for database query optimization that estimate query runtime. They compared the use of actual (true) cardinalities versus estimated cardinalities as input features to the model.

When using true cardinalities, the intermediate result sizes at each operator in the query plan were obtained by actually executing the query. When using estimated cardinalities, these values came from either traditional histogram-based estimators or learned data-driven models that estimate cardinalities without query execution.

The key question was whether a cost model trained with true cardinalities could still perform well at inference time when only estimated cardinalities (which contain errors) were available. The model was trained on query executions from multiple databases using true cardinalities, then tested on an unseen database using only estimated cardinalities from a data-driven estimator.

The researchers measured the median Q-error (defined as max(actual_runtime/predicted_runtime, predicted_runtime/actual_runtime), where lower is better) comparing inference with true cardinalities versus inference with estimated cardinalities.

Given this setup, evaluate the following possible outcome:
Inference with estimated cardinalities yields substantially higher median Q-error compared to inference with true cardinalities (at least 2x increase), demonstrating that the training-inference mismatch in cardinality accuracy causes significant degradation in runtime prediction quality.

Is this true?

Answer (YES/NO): NO